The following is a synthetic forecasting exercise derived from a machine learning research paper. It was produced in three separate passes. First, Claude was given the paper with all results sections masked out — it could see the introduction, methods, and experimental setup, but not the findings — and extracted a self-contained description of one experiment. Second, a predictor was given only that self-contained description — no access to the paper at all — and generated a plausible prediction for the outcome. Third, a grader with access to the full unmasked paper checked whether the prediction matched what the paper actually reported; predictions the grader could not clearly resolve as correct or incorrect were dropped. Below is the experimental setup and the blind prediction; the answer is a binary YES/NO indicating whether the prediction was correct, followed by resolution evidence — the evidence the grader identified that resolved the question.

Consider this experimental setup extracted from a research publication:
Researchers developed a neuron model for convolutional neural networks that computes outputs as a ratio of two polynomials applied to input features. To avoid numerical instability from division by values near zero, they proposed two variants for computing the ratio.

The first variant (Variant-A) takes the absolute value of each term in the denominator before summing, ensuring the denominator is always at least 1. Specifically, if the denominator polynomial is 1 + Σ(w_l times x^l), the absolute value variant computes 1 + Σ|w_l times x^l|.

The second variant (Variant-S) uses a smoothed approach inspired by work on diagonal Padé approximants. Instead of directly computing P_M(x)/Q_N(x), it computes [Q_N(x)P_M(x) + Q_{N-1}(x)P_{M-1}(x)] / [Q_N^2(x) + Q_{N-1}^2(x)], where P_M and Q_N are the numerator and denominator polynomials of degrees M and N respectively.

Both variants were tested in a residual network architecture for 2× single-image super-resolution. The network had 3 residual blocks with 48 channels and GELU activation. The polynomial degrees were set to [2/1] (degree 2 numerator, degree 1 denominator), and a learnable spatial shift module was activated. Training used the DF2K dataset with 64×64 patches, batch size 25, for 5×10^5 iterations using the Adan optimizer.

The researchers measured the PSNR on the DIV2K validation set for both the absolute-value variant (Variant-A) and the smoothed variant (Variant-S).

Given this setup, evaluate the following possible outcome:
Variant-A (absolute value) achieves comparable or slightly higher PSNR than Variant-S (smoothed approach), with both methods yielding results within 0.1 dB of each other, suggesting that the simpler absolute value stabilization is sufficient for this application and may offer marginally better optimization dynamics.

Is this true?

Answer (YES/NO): NO